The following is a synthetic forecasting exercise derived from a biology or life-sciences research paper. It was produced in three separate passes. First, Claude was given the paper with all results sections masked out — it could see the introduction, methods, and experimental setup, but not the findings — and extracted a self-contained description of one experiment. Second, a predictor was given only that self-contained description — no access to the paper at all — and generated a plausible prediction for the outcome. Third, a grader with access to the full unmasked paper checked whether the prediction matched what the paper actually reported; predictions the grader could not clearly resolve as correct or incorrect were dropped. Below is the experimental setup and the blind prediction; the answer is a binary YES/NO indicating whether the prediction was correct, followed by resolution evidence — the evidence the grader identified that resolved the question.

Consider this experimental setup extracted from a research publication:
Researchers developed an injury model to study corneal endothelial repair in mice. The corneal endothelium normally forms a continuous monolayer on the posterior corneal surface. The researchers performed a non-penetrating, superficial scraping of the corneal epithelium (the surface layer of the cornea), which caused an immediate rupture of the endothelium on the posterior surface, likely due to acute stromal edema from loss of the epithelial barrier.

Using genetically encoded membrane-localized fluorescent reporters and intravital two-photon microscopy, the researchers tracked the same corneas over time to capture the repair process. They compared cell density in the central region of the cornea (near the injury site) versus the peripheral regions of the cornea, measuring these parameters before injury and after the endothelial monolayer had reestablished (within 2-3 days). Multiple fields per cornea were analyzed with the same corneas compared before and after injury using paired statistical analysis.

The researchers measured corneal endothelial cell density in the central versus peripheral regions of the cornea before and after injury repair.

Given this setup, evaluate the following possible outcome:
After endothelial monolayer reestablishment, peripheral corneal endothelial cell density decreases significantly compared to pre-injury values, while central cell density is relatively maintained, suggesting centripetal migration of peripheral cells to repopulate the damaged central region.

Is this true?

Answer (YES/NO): NO